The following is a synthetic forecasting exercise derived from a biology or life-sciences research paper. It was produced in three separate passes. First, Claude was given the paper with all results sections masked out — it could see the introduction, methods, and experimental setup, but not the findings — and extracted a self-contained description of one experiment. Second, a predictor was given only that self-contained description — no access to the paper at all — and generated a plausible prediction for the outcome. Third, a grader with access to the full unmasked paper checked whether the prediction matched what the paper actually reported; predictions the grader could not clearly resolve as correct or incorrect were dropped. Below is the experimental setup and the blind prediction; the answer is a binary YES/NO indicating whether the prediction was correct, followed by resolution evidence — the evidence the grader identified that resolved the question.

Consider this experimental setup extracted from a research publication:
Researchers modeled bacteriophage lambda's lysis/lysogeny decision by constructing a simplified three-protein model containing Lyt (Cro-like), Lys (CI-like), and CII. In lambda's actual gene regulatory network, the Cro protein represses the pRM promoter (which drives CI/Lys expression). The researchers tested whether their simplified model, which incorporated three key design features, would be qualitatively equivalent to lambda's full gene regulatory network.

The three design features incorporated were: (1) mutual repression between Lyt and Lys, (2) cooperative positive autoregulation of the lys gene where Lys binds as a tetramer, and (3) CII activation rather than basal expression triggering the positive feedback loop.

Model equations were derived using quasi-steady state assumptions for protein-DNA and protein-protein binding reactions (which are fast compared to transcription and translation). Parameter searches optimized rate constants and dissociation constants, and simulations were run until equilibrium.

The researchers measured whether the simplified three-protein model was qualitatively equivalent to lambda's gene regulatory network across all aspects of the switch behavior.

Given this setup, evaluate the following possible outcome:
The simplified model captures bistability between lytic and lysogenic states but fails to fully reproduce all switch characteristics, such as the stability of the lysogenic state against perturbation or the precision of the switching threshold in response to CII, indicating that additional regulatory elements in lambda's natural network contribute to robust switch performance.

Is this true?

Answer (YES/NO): NO